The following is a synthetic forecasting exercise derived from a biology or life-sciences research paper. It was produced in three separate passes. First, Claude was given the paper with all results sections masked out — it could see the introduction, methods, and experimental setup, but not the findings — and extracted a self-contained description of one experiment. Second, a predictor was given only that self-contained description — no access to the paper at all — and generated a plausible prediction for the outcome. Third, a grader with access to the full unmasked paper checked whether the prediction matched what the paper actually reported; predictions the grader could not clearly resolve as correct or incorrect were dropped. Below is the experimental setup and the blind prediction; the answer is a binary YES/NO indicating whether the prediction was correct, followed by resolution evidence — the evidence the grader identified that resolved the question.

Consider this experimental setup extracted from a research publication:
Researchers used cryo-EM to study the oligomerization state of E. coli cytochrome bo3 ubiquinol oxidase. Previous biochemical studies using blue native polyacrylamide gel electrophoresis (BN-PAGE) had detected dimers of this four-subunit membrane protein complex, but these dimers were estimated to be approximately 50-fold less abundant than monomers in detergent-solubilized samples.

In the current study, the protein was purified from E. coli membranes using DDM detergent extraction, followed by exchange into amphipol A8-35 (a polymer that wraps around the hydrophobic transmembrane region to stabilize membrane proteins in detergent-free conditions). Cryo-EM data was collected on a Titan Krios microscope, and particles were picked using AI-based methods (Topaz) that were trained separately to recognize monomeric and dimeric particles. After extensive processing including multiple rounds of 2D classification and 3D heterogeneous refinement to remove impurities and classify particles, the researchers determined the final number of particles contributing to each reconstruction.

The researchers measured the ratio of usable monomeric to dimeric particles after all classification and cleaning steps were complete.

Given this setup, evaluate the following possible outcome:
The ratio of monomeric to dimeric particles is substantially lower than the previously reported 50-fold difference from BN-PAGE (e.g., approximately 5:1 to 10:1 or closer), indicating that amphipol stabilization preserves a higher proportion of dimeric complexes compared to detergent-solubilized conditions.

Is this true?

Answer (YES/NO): YES